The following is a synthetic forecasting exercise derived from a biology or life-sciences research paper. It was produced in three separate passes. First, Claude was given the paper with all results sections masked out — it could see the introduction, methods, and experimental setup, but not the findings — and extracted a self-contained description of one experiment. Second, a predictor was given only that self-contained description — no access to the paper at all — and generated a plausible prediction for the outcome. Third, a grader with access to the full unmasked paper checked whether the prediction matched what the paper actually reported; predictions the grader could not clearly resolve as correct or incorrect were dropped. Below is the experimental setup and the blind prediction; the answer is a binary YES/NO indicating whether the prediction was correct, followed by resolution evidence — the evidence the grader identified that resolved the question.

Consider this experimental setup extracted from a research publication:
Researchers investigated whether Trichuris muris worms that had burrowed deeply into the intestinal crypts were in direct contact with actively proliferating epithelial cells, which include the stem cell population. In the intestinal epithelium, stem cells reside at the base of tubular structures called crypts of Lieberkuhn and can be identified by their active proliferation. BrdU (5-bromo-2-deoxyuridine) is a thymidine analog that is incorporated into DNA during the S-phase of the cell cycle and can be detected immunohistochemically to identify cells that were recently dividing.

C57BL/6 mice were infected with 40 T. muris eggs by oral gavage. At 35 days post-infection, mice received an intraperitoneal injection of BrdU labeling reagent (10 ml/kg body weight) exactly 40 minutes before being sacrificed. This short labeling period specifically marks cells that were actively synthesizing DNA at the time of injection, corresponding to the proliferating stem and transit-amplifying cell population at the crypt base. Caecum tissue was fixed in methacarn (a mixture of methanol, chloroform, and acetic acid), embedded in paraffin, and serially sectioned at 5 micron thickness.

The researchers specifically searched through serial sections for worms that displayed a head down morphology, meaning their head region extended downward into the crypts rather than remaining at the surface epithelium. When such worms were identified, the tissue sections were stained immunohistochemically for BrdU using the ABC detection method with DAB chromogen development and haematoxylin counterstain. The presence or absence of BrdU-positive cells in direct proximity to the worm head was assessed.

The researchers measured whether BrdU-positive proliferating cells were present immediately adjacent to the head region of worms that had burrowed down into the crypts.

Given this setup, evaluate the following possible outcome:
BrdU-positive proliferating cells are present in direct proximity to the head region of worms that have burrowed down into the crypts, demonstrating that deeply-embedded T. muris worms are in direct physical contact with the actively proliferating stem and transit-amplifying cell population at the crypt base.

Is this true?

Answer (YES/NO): YES